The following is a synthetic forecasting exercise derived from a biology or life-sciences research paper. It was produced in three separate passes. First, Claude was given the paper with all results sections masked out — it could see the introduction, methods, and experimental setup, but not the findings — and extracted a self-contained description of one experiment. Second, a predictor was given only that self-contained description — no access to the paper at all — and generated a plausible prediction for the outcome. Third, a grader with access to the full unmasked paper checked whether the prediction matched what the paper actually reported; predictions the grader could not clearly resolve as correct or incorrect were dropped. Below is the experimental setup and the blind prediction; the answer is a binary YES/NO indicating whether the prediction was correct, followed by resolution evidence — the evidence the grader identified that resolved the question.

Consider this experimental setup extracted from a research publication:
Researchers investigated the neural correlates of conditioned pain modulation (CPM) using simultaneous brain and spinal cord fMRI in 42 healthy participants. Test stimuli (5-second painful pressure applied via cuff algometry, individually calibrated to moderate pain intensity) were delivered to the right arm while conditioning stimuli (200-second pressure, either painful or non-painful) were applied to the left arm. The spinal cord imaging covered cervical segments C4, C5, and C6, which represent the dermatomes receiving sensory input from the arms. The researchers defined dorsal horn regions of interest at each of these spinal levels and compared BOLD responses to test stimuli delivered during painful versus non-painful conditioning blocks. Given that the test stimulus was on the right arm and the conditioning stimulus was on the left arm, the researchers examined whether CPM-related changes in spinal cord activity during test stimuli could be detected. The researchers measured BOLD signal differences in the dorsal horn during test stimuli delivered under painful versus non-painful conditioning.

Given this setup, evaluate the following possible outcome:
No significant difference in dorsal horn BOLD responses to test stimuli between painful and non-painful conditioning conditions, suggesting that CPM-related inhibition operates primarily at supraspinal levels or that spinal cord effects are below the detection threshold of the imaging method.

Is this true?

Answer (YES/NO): YES